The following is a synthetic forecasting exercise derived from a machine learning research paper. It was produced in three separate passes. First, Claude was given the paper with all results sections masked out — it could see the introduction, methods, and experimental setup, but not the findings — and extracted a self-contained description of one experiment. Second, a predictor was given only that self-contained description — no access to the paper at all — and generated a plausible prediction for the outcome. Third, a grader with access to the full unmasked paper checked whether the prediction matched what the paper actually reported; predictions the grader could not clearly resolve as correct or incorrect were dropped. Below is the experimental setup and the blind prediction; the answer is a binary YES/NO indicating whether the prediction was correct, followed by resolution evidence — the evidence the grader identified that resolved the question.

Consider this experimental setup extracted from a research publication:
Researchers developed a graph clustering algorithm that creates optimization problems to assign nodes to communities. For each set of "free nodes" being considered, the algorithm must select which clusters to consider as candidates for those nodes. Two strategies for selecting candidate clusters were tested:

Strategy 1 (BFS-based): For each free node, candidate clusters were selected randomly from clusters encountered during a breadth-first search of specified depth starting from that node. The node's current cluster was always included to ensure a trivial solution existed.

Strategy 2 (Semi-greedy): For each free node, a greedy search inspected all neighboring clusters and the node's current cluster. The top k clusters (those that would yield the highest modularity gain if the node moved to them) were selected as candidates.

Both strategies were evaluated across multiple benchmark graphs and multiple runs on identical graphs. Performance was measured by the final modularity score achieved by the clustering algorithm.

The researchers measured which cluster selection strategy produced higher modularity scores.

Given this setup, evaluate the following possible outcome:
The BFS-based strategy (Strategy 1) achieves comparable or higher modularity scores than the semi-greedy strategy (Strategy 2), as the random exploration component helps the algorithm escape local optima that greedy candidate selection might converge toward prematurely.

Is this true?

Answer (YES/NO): NO